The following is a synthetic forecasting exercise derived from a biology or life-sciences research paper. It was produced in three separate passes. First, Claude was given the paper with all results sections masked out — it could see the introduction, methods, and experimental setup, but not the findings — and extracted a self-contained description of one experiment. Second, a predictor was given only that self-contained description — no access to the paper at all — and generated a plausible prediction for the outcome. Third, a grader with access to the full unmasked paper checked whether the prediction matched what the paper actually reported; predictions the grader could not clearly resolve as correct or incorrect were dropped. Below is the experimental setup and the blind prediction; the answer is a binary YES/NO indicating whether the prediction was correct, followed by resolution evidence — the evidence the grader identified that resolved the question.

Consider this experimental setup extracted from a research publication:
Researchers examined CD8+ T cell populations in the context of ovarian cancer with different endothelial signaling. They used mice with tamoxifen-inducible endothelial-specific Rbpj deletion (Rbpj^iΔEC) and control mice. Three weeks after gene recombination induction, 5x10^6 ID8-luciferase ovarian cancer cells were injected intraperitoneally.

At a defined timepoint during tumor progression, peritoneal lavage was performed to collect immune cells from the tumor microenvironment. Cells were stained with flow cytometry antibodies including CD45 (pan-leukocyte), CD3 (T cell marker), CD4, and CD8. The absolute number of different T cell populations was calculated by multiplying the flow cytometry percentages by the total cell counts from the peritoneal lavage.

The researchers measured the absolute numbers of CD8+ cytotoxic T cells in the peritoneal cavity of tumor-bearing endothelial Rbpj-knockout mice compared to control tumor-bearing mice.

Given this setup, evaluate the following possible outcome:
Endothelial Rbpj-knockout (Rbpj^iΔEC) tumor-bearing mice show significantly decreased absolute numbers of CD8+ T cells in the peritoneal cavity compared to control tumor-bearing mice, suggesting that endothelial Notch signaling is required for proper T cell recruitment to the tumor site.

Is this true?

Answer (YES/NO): NO